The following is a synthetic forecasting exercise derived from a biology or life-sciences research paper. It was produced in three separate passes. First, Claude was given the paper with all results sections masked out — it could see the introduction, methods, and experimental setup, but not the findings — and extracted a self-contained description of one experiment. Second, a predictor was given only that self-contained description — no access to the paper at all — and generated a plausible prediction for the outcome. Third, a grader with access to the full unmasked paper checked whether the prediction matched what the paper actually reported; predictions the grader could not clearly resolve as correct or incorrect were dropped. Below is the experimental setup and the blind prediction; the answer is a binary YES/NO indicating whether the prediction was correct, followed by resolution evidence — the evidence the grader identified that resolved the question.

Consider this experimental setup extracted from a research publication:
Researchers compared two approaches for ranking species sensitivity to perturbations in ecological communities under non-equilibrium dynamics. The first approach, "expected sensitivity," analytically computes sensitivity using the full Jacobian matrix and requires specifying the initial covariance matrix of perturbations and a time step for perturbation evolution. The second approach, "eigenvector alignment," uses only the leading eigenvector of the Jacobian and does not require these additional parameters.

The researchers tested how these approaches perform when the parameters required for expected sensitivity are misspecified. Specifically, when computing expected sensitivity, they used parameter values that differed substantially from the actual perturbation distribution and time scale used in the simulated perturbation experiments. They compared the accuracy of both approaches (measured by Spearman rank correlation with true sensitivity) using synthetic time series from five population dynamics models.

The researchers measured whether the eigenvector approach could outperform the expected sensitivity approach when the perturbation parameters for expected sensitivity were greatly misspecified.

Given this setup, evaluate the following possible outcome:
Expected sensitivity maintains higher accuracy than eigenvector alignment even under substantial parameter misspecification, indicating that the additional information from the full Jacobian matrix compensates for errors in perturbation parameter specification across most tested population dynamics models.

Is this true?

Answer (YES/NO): NO